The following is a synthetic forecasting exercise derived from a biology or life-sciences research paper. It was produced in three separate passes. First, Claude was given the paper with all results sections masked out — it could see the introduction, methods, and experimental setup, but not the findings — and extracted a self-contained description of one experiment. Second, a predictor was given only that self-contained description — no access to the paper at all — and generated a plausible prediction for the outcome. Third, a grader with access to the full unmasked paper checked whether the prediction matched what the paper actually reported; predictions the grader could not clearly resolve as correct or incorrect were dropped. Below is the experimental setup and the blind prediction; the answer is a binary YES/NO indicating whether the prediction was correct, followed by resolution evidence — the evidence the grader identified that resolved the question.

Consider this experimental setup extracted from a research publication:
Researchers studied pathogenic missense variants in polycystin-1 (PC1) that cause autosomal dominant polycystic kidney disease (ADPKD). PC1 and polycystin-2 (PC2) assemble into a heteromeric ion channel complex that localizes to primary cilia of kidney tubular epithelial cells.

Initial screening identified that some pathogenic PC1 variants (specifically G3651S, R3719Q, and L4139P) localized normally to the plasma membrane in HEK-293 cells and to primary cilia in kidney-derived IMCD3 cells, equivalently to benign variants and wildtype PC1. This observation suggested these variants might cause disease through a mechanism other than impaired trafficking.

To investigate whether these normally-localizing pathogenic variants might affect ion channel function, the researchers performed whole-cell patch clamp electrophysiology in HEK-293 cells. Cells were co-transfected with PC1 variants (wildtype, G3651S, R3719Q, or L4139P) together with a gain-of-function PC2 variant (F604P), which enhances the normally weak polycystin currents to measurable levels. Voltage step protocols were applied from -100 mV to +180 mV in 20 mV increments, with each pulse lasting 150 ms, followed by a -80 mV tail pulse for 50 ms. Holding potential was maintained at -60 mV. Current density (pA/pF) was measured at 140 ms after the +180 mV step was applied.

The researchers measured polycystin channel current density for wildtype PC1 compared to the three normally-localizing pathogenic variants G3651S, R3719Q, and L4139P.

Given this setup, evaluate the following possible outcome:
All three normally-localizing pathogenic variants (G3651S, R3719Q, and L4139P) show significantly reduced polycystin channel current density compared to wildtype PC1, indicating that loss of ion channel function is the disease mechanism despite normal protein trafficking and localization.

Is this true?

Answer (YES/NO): YES